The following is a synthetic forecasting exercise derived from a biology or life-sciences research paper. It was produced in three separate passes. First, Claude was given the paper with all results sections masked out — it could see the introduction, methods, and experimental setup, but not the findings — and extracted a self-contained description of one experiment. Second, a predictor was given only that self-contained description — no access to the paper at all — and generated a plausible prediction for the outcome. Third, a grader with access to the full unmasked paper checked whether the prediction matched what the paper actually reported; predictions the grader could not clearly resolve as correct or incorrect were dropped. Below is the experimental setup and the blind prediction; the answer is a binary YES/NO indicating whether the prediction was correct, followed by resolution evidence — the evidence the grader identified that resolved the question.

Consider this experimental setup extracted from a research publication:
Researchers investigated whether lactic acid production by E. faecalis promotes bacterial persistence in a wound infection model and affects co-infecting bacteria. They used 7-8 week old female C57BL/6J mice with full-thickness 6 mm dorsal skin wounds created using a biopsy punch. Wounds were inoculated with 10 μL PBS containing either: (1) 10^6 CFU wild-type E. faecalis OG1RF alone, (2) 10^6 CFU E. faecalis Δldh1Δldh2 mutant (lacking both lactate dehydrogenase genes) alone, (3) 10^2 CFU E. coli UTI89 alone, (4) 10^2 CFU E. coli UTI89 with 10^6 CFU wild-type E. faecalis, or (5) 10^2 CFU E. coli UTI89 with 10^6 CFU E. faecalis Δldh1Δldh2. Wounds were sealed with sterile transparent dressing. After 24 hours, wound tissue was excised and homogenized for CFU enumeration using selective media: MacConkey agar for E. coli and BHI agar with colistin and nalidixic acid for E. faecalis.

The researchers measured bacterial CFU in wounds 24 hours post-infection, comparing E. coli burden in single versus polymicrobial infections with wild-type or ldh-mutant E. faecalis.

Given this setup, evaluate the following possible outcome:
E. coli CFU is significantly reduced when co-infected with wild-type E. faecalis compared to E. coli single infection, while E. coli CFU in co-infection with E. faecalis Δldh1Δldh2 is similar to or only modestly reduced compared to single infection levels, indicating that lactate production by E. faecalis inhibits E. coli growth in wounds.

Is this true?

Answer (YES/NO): NO